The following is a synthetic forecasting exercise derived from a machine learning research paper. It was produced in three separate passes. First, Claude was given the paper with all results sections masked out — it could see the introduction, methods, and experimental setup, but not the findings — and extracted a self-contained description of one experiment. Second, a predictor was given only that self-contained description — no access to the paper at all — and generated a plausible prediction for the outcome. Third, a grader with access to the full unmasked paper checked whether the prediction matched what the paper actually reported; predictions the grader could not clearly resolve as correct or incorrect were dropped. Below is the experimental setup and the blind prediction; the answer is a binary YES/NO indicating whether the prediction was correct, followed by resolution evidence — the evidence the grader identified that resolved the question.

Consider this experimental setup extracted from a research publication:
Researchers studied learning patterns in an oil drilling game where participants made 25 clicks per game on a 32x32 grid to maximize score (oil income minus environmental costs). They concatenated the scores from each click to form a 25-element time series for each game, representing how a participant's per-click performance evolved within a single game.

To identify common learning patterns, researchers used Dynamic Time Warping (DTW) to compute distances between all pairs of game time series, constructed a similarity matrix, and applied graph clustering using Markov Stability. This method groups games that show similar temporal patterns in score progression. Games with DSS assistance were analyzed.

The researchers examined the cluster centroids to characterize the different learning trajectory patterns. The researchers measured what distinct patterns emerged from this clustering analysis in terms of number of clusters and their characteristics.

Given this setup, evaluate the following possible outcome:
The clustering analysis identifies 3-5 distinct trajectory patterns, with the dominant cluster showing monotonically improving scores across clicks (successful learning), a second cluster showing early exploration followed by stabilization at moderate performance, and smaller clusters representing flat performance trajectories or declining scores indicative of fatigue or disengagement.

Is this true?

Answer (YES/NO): NO